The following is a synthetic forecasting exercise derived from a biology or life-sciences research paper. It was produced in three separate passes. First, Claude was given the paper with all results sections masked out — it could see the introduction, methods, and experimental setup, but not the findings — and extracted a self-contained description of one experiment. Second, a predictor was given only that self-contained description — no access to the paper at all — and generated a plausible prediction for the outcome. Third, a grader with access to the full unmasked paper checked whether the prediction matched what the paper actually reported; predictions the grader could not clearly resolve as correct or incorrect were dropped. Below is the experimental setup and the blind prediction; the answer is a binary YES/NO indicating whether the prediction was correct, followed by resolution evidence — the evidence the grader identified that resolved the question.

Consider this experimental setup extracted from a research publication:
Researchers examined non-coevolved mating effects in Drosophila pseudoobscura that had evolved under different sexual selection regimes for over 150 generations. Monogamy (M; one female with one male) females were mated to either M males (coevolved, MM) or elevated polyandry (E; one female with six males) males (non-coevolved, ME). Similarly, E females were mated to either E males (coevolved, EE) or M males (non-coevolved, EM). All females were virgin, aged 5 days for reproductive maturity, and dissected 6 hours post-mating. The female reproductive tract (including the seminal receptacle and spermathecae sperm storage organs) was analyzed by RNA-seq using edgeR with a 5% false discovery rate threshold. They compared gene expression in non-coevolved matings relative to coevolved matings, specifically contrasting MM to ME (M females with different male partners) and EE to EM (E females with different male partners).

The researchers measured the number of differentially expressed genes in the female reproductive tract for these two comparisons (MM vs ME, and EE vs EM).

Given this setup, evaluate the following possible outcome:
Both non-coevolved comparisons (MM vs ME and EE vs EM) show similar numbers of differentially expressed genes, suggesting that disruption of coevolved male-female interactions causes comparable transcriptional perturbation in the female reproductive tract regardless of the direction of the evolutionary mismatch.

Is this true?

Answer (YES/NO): NO